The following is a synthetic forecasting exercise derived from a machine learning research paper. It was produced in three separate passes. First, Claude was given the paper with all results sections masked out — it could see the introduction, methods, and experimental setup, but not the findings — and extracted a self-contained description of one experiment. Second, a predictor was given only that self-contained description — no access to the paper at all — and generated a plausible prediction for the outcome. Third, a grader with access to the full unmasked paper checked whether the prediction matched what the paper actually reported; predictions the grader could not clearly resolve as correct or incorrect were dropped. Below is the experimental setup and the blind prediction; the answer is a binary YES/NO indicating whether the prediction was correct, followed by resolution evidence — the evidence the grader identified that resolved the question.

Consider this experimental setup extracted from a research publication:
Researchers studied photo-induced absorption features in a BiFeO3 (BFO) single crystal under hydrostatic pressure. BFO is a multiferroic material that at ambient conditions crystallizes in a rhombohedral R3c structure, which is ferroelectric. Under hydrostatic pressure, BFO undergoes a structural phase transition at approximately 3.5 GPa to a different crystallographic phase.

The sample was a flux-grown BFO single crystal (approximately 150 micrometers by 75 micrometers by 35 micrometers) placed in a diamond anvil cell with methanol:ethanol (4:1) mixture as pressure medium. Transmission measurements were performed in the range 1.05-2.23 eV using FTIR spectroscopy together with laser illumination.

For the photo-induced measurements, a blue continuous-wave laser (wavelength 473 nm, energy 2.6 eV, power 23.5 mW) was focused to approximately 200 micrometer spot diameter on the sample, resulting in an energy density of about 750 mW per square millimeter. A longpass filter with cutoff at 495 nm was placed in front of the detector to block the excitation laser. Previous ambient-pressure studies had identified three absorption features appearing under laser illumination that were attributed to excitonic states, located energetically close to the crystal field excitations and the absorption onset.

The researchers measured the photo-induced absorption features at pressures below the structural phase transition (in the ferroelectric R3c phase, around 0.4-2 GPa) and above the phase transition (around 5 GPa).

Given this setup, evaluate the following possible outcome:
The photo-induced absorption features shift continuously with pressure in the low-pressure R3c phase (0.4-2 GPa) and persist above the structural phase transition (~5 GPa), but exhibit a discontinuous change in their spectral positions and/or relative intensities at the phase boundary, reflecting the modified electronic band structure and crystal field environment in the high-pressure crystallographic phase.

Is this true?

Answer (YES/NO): NO